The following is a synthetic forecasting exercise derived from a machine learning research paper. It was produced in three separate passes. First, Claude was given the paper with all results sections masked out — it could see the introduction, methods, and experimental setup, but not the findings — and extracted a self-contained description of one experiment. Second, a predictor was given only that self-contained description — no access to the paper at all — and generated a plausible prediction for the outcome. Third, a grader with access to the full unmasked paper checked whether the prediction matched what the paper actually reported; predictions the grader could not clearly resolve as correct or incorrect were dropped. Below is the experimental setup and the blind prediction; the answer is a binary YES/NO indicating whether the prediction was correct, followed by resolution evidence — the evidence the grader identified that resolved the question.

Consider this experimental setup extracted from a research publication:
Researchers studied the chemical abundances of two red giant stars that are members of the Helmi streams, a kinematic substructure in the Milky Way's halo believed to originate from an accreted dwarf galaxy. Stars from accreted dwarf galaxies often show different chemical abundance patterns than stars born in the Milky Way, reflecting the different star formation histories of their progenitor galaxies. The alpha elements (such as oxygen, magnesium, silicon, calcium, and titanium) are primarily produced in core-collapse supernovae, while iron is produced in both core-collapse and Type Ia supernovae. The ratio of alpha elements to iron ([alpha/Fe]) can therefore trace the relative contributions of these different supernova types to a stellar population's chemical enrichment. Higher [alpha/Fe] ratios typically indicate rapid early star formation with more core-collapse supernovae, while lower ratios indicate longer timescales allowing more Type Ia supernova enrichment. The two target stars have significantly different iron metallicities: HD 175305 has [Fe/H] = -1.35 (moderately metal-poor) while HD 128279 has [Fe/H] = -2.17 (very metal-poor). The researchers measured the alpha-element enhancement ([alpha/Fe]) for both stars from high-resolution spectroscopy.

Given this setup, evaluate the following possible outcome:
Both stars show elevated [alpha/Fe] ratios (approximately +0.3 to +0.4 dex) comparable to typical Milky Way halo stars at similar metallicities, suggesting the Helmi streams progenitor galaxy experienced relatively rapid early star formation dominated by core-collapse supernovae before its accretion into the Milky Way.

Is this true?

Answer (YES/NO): NO